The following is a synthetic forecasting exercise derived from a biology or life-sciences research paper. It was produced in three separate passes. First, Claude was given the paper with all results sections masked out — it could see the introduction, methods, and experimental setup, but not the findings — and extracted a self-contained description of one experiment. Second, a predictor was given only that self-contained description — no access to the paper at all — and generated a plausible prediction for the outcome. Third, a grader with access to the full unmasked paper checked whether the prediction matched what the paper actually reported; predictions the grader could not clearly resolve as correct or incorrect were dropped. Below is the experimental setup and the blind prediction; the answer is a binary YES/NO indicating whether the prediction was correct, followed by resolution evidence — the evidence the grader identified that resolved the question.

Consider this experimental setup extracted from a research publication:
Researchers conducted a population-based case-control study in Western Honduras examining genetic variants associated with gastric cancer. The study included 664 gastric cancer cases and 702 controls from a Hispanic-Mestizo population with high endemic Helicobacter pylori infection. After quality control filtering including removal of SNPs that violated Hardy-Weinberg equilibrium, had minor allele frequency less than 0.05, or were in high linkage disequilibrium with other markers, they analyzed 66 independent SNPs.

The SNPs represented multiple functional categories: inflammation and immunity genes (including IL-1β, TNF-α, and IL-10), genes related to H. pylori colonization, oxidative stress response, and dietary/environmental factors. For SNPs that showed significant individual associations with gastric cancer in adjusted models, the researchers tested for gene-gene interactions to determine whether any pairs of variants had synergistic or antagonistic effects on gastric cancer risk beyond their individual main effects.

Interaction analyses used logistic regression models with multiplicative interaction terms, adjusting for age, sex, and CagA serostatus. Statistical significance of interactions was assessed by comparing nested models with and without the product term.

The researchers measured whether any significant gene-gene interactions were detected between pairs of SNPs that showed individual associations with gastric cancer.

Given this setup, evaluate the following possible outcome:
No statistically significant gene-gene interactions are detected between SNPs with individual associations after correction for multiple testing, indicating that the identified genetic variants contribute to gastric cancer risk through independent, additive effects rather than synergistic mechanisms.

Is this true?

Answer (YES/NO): YES